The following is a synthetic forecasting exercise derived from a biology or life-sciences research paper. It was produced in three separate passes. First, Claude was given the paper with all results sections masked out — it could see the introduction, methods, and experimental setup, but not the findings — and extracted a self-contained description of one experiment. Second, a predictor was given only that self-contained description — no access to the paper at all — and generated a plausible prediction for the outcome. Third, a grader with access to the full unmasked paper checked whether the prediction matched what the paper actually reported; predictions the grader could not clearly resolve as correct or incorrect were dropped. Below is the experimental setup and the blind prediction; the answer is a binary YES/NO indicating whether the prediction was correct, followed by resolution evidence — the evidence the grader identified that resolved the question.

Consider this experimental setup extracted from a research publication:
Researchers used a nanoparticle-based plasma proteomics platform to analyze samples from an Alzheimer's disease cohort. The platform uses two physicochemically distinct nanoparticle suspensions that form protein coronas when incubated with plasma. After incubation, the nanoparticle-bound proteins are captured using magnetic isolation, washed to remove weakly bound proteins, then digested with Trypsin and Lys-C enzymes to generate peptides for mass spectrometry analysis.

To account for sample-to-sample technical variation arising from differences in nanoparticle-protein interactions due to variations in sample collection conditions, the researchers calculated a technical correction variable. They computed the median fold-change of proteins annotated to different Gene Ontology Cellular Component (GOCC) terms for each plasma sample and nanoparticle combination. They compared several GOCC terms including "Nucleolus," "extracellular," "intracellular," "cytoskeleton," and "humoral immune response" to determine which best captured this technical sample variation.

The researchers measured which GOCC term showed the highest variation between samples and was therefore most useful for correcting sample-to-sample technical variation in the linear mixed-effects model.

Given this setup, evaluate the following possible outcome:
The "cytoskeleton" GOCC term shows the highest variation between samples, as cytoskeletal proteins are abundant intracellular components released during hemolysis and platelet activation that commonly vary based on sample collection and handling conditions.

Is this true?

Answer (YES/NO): NO